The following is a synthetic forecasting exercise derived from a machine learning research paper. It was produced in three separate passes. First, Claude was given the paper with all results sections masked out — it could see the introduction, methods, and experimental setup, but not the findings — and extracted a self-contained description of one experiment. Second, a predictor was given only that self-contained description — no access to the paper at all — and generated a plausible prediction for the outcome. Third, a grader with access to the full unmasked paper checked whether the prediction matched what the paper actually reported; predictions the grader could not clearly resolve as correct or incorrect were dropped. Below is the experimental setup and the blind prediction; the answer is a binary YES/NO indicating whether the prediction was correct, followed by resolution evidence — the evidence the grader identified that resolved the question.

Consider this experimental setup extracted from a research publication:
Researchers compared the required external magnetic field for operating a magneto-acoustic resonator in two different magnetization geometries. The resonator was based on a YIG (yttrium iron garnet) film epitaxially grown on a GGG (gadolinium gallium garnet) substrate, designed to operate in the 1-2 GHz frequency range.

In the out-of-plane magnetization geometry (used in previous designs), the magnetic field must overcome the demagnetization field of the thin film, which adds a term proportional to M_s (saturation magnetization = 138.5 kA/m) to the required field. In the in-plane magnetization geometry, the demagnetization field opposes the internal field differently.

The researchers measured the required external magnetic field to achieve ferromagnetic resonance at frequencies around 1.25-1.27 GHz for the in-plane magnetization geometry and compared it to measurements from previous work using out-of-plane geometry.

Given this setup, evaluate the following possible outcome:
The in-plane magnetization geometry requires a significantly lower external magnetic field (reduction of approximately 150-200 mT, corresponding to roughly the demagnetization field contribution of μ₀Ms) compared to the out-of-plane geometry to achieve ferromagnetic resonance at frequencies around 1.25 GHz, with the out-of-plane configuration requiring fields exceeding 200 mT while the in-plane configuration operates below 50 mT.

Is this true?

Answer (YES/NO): NO